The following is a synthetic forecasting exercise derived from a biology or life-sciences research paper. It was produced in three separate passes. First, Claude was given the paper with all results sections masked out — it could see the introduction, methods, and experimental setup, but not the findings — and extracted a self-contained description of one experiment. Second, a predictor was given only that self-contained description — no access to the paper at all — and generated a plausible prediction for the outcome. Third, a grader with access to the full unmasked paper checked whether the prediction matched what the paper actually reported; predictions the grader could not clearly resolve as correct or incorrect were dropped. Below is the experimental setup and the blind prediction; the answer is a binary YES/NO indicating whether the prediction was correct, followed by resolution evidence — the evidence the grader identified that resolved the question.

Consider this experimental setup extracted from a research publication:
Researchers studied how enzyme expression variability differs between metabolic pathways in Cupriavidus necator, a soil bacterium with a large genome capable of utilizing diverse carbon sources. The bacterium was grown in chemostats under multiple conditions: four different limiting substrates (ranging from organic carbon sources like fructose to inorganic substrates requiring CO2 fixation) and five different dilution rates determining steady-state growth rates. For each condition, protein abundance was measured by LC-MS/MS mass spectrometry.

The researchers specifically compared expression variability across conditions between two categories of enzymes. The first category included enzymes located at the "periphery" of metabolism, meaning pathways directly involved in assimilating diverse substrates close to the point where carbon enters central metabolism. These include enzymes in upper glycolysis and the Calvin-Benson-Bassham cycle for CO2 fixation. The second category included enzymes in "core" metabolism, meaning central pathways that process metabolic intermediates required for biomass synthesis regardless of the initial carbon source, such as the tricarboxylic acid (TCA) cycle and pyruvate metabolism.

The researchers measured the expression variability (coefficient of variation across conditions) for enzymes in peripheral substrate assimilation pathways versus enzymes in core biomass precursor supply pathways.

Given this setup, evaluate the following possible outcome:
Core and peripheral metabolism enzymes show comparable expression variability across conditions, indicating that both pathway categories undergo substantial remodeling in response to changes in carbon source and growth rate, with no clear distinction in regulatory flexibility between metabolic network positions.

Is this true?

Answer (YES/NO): NO